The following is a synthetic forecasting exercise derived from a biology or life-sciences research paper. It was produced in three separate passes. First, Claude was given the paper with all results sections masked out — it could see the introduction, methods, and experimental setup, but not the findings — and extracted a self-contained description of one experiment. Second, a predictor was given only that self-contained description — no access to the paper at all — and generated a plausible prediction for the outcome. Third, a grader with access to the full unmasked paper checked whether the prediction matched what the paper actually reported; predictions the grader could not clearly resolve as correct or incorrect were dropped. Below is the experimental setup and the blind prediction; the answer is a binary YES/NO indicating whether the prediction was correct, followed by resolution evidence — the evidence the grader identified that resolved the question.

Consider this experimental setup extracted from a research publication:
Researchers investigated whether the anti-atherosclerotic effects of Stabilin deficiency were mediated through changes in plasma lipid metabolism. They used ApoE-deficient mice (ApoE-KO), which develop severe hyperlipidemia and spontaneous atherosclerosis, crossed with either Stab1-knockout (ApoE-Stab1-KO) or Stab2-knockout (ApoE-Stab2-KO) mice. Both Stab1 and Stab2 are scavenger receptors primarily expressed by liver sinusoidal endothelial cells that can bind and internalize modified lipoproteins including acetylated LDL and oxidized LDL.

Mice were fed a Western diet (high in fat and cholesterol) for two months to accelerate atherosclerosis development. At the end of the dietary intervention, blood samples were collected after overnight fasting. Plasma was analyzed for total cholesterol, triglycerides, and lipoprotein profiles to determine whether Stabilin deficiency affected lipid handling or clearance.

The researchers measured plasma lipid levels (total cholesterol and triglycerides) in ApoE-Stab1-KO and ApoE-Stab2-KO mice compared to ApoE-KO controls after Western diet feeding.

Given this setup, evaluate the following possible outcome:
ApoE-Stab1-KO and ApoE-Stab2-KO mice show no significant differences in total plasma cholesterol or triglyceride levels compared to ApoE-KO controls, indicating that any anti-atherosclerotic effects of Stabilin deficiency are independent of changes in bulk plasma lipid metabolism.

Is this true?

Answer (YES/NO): NO